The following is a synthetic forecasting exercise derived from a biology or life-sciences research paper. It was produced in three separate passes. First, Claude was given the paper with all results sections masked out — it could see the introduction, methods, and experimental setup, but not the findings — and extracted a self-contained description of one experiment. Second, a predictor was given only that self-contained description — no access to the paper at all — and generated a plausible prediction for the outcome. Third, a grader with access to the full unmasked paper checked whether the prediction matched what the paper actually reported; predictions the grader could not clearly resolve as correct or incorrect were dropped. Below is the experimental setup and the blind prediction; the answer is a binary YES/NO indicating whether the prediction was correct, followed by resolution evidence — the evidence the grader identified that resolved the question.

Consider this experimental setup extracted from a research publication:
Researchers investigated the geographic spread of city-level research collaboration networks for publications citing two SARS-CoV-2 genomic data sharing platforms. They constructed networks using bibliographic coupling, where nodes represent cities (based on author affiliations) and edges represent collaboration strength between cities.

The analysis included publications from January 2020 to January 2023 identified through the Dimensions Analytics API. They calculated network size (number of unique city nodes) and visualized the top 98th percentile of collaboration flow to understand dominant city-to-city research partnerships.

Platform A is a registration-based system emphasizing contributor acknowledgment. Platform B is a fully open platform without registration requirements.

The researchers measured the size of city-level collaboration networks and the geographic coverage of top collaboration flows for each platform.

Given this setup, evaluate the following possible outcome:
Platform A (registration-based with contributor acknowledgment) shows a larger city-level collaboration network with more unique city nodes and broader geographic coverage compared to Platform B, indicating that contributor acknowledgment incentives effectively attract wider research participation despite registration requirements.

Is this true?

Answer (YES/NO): YES